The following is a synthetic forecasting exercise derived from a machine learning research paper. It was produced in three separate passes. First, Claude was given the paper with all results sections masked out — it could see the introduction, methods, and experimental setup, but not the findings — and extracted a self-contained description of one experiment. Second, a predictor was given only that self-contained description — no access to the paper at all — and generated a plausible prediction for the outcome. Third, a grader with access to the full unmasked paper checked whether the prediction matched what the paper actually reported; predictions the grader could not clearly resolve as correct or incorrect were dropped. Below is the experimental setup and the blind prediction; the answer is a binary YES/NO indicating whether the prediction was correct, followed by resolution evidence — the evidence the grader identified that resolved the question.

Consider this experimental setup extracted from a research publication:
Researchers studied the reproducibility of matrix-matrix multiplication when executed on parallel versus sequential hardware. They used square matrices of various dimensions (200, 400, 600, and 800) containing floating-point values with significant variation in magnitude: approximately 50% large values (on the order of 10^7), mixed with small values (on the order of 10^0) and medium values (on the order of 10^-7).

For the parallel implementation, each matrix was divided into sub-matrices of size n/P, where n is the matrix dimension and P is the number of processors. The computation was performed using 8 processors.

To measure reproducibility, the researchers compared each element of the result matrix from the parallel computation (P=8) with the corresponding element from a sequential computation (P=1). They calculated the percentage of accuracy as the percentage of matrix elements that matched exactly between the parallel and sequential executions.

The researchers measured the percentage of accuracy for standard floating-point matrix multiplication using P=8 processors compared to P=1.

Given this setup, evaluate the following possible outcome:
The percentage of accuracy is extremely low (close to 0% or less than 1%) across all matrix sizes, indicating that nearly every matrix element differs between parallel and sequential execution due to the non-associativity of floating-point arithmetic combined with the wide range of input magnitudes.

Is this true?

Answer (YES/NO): NO